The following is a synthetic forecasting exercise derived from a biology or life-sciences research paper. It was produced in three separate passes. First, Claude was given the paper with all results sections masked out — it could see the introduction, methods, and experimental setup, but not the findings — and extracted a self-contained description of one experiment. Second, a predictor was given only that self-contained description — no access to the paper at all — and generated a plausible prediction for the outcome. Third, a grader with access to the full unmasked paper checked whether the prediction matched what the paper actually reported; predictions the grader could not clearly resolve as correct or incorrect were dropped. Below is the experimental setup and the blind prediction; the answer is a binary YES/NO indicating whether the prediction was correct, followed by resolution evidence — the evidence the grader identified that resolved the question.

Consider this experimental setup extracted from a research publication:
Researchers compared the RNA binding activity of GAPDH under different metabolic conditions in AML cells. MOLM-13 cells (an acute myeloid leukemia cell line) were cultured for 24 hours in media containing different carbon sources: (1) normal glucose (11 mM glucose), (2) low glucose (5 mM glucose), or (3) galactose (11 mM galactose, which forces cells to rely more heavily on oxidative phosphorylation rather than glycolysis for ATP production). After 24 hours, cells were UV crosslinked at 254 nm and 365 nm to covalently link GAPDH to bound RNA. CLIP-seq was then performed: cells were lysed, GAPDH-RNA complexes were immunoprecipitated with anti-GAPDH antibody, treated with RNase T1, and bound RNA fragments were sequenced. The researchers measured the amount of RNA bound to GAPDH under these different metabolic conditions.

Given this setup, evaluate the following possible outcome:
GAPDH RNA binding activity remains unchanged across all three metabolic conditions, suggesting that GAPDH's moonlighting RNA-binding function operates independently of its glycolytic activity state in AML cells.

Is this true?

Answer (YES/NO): NO